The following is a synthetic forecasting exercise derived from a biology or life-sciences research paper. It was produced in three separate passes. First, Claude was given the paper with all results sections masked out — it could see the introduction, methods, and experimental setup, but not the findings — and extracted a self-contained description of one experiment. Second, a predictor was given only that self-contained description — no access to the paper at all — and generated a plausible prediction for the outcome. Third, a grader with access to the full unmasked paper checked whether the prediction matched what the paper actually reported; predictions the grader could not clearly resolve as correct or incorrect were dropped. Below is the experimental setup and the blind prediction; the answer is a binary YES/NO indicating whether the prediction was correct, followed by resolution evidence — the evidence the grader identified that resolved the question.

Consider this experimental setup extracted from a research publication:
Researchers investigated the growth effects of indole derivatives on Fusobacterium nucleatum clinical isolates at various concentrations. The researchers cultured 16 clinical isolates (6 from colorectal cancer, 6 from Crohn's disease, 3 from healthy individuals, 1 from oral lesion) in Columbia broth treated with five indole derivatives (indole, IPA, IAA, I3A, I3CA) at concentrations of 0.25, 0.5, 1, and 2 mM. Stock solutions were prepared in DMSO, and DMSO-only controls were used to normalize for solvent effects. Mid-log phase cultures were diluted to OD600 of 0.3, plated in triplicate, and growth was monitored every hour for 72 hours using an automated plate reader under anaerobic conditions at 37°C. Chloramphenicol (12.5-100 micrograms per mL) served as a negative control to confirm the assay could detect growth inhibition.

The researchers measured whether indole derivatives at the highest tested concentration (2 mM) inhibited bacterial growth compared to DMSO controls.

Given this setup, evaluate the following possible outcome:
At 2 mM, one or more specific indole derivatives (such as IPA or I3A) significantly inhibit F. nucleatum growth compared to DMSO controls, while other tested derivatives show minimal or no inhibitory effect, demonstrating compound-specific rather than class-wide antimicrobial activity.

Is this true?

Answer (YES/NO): NO